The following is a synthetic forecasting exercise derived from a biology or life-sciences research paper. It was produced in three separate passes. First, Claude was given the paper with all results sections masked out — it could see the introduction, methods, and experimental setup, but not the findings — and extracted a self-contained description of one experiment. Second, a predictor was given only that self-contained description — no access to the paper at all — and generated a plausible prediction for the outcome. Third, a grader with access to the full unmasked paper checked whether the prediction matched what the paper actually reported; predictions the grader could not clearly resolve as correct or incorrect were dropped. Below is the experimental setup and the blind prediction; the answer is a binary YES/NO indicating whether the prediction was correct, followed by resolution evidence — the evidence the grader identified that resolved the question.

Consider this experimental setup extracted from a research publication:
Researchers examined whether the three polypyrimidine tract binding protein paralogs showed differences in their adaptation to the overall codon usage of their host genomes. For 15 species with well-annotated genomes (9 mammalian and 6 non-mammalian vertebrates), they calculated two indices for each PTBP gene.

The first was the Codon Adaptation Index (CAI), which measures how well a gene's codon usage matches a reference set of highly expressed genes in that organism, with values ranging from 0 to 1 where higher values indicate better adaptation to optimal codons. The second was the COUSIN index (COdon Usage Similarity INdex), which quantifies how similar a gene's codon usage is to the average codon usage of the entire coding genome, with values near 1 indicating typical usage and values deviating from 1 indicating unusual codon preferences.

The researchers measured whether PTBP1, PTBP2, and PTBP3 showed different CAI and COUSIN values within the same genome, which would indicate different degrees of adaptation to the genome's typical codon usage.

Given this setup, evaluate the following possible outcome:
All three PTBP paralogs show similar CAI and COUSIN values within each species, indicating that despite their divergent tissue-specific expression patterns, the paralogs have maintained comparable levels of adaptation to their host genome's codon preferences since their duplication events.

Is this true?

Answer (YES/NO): NO